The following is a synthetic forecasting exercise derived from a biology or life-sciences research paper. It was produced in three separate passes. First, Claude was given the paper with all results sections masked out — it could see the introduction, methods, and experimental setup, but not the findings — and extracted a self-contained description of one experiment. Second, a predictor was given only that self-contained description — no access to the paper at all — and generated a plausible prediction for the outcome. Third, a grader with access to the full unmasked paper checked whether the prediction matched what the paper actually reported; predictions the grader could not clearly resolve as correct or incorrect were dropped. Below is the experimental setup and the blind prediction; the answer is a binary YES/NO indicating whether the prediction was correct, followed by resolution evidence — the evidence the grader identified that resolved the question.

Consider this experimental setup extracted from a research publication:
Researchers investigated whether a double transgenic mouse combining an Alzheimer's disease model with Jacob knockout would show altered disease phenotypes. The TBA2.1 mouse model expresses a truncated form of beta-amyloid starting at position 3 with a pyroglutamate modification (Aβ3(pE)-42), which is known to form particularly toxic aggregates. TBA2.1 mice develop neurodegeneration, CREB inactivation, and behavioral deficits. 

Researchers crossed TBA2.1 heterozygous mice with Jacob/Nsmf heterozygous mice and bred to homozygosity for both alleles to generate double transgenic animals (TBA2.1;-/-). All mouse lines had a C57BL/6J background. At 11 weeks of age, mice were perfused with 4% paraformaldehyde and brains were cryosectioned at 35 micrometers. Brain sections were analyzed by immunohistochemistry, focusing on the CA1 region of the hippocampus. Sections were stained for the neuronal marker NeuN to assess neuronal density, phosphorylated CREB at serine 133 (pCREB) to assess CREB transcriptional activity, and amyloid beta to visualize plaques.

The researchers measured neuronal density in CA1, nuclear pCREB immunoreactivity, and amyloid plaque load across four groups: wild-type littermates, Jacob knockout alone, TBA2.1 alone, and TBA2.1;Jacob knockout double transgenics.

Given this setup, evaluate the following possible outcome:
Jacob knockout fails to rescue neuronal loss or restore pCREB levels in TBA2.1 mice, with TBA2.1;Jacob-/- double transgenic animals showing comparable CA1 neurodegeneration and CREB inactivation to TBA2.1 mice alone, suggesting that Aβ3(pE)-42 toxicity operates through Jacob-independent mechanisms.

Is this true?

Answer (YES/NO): NO